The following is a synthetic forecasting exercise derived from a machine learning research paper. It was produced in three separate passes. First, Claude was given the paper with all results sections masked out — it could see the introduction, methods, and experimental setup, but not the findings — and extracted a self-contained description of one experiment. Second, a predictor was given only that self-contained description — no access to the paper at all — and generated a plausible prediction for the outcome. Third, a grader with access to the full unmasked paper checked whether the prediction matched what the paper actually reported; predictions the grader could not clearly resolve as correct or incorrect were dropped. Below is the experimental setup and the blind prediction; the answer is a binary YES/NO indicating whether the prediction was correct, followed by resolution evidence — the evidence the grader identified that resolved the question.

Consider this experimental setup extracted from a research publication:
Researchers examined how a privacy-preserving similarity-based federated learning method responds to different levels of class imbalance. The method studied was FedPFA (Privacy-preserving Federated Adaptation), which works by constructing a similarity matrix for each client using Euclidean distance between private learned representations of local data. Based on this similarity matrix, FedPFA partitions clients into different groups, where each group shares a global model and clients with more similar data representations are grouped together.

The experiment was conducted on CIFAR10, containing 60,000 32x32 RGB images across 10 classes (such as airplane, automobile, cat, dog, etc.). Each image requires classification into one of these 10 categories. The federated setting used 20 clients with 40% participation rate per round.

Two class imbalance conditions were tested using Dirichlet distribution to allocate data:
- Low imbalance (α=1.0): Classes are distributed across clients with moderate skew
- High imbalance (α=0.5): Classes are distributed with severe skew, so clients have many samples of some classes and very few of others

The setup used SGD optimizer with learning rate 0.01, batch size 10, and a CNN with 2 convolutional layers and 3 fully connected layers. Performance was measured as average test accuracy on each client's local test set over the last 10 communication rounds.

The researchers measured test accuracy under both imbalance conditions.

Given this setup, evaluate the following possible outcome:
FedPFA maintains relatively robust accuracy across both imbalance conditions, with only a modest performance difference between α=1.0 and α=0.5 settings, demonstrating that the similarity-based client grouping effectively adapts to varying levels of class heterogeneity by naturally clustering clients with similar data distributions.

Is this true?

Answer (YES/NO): NO